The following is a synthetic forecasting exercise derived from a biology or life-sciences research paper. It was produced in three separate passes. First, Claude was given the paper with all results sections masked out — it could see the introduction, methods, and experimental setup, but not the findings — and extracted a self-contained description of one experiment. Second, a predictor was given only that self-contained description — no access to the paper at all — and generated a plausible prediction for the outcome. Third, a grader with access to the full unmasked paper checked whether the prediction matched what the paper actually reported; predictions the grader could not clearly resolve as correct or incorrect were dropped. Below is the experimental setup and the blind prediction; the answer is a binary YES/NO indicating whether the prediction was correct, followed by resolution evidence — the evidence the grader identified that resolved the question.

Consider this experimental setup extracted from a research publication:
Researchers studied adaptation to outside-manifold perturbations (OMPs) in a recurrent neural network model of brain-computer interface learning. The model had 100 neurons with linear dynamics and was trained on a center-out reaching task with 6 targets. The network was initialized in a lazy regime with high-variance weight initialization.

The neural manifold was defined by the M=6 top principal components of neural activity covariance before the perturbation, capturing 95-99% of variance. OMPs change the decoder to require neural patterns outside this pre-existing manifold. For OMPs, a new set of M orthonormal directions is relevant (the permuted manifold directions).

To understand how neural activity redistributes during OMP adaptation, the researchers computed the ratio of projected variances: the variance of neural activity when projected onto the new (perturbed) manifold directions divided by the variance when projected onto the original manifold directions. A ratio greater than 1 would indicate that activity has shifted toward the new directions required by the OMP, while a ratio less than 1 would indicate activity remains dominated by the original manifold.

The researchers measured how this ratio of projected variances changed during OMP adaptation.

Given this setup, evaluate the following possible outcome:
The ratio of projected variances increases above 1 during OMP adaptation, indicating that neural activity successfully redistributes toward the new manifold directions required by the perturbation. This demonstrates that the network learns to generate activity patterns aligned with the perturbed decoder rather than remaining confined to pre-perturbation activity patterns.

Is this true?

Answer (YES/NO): NO